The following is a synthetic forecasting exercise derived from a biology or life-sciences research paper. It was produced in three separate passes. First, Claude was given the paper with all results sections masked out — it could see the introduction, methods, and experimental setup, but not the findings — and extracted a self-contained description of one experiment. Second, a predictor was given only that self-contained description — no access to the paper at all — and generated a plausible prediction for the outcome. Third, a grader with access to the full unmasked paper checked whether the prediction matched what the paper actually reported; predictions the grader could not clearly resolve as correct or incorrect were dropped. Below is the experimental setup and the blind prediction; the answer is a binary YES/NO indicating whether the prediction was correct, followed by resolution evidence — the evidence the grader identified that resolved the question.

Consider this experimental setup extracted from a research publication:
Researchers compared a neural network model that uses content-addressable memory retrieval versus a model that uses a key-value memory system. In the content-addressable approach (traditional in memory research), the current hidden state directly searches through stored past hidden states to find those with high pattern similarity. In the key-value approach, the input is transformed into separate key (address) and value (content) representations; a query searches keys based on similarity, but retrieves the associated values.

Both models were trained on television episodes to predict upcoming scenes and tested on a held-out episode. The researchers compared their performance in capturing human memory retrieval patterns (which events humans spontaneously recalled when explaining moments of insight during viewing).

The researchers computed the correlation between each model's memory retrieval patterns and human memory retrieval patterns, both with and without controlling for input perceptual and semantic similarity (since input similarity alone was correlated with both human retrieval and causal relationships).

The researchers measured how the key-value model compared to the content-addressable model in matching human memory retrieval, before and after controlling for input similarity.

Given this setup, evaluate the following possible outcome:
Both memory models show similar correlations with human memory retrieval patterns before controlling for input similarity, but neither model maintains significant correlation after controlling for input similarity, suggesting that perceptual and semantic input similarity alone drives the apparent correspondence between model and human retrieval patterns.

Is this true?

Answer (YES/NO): NO